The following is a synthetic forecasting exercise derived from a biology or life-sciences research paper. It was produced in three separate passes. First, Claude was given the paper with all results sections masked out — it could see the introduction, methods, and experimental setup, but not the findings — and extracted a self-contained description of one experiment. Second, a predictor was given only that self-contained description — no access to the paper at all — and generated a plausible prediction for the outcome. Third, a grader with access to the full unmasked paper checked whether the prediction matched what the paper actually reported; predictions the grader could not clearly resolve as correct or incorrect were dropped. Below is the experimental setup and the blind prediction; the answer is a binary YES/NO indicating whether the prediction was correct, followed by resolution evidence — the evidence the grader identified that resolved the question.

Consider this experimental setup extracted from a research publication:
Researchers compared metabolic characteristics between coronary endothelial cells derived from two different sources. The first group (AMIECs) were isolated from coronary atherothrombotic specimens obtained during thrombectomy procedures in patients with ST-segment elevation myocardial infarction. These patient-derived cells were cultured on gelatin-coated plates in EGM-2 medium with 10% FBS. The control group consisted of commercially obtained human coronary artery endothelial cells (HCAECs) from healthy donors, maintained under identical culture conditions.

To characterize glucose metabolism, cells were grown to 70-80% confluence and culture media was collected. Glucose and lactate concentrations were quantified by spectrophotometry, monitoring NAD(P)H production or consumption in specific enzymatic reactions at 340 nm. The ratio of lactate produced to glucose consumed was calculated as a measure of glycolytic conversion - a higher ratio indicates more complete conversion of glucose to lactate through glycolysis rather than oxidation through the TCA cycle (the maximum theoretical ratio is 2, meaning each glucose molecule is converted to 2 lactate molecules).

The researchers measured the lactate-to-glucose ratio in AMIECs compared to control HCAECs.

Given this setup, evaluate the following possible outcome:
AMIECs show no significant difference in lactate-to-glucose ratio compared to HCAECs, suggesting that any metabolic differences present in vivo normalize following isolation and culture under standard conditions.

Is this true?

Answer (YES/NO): NO